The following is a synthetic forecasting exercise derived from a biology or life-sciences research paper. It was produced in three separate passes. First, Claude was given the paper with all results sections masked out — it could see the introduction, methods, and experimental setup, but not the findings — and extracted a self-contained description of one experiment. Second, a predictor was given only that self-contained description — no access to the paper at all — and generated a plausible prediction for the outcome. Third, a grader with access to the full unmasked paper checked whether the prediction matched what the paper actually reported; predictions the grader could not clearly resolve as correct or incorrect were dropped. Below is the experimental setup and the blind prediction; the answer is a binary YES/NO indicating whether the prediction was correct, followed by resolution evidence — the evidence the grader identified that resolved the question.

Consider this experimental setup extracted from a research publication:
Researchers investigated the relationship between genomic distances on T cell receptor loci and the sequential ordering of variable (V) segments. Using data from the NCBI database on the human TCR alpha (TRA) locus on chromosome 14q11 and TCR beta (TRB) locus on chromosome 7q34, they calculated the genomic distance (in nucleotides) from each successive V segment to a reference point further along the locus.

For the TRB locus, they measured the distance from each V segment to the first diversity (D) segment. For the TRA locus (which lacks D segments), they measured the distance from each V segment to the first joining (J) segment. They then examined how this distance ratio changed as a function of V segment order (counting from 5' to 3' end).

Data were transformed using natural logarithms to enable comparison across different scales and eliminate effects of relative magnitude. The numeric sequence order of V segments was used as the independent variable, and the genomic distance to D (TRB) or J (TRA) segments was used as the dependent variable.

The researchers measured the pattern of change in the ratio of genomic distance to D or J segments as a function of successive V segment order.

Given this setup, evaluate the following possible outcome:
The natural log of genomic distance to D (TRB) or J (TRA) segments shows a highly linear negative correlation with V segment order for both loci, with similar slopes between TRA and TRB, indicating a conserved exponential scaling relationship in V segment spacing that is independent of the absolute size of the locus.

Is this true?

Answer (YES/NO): NO